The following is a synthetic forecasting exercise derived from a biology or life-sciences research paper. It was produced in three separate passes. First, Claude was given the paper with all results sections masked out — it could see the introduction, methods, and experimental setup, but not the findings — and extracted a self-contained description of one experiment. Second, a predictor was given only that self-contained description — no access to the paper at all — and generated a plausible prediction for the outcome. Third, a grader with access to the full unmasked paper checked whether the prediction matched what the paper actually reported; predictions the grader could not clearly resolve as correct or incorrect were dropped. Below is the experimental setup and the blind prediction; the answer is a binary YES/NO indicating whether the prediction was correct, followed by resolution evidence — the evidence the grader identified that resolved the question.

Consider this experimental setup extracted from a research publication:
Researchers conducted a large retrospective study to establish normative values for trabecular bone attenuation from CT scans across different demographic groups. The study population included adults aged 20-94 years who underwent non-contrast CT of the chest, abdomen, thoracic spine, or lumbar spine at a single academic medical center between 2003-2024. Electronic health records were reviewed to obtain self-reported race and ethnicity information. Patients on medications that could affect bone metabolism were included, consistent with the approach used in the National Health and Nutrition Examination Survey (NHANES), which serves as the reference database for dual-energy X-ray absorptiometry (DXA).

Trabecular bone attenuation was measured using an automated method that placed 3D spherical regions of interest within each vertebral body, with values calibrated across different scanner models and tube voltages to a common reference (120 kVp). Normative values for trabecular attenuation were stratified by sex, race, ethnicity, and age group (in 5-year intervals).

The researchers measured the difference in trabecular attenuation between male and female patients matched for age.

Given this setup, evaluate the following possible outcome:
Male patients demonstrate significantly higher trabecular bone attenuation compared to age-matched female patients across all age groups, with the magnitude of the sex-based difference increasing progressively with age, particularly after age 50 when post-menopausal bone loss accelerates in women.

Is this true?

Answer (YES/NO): NO